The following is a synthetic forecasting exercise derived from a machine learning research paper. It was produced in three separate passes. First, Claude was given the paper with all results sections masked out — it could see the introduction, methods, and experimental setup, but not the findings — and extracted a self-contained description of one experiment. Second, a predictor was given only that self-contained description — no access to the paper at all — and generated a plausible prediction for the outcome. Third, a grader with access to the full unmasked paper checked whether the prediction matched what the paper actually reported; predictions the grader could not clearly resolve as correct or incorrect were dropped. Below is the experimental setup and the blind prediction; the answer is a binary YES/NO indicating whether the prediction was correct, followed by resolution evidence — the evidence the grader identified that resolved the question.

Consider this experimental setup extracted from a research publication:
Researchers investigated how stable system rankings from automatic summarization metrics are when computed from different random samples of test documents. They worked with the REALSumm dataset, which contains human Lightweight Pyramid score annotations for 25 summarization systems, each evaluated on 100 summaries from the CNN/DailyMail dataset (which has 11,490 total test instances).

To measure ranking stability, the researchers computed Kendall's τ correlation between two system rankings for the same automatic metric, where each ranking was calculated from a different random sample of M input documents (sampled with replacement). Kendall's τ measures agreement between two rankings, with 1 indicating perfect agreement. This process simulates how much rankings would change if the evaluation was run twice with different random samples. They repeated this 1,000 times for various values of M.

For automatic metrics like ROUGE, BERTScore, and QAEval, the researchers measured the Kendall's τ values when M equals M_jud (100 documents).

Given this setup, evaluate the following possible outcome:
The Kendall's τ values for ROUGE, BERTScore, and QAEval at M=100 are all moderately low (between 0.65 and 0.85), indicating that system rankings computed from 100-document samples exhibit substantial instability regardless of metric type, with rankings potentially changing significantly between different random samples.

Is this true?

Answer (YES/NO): NO